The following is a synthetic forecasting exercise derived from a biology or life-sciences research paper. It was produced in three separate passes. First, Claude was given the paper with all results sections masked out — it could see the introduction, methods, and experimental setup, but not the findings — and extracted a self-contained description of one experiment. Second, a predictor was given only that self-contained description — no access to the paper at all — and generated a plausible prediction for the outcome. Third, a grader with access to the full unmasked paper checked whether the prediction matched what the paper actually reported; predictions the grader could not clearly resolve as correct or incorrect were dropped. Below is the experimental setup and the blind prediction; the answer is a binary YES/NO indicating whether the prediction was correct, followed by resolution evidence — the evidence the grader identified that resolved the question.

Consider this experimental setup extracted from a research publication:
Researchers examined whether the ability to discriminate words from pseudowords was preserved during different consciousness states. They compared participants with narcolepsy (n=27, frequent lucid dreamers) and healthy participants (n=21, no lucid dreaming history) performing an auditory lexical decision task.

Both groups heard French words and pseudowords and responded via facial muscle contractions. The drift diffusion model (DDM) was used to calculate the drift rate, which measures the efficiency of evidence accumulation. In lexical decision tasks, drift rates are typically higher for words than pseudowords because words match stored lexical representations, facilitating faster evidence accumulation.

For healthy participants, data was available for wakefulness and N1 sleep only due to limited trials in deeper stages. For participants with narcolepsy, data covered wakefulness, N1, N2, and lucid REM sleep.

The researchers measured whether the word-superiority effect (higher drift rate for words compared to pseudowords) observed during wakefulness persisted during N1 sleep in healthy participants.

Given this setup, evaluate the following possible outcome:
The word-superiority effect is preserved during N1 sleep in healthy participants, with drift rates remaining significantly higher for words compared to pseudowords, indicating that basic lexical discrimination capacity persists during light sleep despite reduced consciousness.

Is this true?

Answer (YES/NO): YES